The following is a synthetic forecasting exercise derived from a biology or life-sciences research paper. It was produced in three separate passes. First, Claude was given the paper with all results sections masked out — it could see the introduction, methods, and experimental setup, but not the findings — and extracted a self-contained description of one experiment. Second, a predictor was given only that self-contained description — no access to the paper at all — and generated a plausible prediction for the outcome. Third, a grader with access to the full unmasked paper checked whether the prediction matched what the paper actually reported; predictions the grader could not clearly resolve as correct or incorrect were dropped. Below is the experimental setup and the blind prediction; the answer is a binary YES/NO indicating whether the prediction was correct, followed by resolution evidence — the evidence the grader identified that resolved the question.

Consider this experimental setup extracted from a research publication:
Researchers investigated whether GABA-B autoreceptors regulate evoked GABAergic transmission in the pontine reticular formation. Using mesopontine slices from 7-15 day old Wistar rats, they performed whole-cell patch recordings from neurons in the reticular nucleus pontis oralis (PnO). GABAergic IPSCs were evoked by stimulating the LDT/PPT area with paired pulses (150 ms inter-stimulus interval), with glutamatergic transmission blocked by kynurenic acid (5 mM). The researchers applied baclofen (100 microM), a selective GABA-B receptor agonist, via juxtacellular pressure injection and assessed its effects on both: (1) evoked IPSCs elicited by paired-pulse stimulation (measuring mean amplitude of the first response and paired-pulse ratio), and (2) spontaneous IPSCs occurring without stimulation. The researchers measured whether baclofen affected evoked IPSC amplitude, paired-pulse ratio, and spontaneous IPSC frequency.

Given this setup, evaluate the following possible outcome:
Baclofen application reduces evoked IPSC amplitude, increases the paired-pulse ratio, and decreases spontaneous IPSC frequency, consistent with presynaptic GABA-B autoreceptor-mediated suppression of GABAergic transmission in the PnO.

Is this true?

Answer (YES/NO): NO